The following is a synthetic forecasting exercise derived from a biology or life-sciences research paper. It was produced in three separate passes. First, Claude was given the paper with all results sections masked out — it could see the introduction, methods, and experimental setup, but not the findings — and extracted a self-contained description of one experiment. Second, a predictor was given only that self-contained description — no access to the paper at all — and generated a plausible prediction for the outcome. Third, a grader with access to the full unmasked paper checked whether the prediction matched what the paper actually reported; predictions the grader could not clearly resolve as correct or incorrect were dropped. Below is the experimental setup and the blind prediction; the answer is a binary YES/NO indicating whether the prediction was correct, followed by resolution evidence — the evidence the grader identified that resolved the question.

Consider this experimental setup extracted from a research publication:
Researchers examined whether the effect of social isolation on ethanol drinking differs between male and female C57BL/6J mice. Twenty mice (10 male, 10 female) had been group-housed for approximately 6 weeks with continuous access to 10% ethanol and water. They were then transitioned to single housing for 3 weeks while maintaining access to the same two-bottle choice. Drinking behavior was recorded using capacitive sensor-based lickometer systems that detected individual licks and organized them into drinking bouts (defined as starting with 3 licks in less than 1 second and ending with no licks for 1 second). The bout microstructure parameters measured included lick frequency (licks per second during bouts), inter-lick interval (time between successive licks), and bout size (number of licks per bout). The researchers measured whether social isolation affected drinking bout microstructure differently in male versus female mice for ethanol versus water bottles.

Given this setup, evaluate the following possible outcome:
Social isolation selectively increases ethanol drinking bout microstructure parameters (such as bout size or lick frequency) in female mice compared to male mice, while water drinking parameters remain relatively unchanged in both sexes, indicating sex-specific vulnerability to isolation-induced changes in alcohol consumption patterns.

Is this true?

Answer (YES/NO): NO